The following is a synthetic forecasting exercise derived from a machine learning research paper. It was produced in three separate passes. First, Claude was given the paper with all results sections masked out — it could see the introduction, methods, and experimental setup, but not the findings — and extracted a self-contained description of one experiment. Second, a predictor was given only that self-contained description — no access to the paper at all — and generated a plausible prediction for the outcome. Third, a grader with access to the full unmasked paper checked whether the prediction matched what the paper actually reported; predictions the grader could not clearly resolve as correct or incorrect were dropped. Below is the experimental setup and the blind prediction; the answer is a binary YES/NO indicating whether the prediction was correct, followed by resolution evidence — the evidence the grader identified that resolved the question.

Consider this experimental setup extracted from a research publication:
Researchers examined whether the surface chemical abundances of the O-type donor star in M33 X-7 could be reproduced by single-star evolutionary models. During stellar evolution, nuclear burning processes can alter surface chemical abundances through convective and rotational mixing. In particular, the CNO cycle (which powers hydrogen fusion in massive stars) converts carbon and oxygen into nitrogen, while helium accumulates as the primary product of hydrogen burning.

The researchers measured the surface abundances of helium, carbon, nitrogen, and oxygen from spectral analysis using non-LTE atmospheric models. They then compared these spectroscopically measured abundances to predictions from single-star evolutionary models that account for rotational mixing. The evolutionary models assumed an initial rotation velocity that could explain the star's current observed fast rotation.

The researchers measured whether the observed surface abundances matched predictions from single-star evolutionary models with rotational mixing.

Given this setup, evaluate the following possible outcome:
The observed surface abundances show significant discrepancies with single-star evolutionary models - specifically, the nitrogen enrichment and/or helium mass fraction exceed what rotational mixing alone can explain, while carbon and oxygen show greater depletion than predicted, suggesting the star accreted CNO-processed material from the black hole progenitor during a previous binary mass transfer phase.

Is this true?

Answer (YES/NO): NO